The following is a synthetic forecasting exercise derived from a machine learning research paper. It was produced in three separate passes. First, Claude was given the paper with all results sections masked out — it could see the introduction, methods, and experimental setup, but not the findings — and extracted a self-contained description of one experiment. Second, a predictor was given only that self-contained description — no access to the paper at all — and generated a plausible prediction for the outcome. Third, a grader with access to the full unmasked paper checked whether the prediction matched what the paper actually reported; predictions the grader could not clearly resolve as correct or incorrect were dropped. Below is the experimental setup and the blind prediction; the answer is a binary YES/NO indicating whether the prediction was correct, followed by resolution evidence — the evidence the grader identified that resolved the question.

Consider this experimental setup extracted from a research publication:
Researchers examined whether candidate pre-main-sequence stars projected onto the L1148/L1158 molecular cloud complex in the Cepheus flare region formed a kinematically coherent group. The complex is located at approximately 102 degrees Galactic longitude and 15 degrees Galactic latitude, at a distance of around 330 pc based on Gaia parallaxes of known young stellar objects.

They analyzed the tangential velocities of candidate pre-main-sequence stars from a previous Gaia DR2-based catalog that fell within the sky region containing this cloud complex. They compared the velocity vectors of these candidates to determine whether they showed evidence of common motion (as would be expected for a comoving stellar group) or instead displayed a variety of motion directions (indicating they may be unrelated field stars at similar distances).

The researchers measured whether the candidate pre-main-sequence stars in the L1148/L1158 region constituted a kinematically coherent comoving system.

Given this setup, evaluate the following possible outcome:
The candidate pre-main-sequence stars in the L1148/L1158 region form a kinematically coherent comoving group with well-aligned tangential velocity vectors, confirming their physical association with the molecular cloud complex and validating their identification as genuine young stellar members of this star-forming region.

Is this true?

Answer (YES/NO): NO